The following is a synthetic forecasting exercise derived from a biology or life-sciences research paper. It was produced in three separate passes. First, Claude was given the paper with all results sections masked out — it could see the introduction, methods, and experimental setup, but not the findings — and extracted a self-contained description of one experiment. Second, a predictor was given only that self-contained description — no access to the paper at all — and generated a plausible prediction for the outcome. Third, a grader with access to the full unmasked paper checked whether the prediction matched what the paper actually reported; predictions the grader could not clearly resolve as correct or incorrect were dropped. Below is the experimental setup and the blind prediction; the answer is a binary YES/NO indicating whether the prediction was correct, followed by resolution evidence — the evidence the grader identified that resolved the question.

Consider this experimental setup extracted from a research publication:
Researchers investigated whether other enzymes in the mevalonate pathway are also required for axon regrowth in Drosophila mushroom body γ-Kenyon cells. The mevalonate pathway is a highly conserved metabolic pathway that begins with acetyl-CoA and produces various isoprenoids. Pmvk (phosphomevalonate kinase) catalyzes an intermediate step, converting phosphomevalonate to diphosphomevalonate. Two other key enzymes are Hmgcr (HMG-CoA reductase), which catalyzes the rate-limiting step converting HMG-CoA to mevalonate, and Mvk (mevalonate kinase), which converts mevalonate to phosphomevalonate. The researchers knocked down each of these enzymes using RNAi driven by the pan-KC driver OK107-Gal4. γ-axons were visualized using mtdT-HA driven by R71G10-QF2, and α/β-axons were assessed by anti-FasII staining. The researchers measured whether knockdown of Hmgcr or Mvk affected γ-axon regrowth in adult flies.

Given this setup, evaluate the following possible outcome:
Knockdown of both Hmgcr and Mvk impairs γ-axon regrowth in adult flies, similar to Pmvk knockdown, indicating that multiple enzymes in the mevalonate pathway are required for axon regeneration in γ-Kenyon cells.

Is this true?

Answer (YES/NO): YES